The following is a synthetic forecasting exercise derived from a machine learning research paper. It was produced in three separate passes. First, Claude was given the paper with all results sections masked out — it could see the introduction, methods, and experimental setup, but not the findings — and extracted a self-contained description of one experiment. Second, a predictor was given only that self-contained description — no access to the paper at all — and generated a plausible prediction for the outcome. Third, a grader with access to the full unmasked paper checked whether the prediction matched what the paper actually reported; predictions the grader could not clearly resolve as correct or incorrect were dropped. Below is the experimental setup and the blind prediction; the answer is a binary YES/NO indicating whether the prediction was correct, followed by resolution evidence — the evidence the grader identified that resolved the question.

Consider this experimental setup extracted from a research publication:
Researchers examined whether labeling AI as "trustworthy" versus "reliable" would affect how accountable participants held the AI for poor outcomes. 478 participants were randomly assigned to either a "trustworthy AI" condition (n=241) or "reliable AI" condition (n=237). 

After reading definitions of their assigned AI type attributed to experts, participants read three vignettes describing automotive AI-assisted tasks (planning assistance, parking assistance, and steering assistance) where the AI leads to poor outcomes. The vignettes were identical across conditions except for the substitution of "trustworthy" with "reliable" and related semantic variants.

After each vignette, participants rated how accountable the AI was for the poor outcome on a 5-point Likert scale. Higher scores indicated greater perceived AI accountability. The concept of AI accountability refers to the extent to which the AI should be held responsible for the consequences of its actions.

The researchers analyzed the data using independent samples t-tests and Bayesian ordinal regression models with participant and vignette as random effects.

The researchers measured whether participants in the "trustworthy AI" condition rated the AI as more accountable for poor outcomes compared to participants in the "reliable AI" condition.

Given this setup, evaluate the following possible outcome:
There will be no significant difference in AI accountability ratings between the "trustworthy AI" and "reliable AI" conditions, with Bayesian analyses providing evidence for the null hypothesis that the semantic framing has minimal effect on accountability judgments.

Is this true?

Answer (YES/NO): YES